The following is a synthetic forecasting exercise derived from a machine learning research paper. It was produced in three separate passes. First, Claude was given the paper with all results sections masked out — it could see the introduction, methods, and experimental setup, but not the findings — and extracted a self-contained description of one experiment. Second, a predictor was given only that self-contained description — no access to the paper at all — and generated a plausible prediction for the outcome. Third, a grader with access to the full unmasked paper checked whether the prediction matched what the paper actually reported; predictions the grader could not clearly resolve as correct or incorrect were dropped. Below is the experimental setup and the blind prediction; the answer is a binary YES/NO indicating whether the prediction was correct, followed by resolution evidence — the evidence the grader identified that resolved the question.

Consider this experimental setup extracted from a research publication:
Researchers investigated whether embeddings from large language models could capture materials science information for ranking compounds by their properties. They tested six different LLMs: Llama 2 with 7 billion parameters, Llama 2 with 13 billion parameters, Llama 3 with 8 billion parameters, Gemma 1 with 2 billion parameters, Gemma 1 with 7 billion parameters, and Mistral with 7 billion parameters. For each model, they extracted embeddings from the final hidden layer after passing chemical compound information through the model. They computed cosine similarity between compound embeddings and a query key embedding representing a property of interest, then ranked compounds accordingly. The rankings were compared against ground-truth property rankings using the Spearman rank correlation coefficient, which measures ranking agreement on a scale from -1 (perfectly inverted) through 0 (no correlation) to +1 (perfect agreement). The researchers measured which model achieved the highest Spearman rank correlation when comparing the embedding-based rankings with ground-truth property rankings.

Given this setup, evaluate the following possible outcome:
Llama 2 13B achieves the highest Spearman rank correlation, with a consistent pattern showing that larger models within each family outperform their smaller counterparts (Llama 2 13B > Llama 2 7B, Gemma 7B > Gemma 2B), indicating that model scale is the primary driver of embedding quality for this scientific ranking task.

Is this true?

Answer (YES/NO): NO